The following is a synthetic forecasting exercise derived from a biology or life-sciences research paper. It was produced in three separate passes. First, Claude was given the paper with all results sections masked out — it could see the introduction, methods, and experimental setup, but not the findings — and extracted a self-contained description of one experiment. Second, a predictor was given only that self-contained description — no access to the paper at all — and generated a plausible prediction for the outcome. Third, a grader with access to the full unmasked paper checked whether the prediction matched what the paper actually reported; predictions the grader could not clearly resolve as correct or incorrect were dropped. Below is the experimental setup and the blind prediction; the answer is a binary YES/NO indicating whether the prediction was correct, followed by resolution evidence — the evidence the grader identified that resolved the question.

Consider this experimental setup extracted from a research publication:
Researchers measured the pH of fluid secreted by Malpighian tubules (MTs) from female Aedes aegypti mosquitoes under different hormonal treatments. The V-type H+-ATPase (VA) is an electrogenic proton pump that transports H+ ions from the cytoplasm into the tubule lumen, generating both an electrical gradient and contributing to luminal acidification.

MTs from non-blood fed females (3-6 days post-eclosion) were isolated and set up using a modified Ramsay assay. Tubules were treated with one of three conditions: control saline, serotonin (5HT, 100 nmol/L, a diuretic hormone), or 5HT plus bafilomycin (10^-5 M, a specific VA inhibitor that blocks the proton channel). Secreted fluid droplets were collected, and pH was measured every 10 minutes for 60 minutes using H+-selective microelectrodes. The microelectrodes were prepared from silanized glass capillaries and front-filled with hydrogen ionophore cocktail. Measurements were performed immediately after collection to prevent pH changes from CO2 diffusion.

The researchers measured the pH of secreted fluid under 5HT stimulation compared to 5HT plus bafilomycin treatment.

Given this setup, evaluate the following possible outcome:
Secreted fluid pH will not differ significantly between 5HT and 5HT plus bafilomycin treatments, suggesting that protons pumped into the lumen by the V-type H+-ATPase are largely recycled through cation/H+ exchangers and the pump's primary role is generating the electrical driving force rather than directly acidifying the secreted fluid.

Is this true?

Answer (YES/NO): NO